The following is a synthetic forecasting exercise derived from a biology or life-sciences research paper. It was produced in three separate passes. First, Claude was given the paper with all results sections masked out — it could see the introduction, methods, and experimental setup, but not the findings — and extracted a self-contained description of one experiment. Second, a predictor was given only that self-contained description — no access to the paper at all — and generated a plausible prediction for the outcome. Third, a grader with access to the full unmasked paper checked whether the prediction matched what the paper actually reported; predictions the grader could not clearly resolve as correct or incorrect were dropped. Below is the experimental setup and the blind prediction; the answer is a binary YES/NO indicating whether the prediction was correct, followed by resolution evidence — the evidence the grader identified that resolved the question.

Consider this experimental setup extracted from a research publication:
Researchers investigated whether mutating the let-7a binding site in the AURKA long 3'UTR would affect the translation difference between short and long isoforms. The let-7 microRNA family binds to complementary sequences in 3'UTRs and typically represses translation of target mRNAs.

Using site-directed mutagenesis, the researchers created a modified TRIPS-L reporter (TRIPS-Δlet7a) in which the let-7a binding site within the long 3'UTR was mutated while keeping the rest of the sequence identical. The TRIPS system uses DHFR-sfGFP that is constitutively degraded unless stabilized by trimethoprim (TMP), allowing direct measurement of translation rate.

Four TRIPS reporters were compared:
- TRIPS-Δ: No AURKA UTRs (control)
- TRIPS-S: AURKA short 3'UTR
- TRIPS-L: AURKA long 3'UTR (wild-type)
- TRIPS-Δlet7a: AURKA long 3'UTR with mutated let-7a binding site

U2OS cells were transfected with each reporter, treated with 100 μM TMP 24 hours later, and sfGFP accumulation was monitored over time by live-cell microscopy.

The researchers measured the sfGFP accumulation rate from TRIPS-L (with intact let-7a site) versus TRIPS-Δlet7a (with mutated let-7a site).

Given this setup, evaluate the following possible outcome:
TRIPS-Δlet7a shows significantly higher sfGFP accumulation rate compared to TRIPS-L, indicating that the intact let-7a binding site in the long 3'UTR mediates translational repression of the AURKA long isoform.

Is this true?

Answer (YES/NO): NO